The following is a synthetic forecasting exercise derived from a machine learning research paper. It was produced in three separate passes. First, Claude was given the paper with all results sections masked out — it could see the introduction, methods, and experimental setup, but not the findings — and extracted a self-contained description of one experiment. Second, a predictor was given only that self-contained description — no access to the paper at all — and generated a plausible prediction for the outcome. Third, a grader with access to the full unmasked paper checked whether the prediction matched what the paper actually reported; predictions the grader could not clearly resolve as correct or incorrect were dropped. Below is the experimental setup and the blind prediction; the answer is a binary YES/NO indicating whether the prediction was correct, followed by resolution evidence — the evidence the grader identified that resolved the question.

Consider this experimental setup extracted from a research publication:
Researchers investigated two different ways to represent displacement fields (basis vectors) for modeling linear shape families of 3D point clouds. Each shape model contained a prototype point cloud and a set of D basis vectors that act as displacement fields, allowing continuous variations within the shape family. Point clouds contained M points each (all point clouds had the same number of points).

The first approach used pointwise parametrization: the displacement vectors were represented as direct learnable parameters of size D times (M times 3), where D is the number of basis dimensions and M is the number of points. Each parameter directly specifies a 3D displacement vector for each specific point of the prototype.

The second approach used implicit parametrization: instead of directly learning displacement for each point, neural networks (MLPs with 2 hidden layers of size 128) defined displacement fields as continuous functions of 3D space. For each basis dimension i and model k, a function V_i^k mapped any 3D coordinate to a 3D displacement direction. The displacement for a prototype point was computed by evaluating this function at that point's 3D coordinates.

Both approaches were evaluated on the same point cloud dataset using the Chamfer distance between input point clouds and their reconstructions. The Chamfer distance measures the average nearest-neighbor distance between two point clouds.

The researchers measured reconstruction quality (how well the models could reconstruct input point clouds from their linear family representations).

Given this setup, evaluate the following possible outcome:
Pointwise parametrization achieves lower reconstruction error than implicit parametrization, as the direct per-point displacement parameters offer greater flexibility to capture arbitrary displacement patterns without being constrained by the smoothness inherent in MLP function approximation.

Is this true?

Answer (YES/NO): YES